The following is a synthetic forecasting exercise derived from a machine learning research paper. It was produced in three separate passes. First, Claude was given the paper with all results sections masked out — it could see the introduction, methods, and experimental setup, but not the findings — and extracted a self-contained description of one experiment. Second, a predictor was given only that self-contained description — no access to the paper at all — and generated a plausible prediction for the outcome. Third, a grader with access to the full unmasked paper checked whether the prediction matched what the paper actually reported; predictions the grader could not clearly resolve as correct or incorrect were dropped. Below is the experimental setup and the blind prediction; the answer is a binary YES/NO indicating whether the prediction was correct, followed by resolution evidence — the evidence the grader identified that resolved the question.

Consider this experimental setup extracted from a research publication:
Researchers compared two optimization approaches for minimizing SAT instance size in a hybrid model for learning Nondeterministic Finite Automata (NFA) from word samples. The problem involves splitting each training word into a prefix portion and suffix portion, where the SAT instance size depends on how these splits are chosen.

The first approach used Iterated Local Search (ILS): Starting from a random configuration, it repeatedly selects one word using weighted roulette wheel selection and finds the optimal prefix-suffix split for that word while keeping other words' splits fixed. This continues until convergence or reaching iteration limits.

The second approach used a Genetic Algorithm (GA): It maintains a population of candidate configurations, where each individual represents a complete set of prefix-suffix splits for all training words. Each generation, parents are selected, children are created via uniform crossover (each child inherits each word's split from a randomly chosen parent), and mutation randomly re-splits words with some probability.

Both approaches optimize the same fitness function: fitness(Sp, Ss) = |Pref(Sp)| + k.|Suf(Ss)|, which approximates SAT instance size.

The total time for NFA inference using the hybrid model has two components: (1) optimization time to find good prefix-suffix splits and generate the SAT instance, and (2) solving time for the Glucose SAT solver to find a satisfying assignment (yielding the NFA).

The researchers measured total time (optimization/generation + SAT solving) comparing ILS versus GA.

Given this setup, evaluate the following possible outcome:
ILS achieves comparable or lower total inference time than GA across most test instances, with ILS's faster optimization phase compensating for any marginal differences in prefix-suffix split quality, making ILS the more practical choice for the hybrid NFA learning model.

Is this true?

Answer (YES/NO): YES